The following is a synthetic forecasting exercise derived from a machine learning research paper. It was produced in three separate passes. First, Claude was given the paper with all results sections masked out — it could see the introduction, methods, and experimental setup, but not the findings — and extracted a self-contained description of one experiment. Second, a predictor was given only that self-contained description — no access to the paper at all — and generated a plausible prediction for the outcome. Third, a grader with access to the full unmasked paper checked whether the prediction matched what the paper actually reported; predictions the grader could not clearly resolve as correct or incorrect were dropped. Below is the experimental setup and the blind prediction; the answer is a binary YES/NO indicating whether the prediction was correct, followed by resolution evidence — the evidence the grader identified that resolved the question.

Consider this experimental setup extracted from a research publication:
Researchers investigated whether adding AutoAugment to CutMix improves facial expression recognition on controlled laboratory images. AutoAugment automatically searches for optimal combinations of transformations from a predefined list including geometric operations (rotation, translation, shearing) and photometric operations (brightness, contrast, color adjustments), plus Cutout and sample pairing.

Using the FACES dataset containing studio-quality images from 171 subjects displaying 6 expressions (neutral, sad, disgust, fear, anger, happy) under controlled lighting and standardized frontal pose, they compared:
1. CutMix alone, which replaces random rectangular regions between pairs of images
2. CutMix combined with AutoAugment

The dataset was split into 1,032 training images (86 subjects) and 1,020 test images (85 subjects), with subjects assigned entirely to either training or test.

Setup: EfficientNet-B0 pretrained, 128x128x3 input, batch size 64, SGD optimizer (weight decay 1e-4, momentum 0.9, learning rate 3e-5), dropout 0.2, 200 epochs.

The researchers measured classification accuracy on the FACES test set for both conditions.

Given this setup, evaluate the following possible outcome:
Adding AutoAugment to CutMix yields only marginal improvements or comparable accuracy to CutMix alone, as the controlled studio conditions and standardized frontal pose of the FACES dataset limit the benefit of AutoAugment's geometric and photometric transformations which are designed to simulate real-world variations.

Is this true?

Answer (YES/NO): NO